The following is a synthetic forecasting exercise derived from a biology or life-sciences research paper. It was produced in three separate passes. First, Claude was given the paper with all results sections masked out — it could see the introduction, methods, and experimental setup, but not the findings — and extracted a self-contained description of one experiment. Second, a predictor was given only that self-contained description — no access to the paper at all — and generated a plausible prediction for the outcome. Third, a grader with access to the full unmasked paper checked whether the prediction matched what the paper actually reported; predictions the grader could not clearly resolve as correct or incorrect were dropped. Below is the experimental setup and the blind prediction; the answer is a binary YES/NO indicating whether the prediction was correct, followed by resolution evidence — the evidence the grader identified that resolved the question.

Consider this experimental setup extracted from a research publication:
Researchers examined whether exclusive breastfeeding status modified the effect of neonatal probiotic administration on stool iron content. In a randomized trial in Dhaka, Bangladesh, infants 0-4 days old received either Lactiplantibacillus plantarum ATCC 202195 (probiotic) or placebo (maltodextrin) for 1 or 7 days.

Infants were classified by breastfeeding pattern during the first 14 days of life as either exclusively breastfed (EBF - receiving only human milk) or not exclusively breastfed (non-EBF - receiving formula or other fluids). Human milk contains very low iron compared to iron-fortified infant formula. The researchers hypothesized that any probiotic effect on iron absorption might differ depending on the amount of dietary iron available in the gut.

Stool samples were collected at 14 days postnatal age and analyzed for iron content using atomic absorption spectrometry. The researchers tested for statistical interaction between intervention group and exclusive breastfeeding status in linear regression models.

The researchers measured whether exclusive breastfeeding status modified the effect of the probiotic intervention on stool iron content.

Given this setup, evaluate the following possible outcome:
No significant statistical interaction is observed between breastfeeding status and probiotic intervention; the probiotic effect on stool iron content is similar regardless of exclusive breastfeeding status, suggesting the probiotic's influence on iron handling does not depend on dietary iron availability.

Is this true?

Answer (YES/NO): YES